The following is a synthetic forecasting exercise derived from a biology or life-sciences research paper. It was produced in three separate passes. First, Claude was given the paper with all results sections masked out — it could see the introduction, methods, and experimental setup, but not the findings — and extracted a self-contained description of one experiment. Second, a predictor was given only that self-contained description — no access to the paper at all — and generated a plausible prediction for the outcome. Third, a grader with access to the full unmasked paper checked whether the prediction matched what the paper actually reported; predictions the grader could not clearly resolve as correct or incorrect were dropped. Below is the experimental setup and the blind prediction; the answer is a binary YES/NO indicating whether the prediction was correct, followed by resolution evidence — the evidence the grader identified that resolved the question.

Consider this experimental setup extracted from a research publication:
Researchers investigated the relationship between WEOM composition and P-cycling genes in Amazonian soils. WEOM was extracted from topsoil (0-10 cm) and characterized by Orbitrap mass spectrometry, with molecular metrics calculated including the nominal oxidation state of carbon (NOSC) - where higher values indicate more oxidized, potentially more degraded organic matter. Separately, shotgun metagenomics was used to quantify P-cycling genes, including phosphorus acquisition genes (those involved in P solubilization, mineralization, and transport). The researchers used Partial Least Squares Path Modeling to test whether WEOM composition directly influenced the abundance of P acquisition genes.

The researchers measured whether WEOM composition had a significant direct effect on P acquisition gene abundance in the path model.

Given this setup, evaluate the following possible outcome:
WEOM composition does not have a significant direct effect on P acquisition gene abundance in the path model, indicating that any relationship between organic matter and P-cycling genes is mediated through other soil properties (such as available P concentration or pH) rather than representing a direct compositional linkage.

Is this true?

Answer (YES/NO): NO